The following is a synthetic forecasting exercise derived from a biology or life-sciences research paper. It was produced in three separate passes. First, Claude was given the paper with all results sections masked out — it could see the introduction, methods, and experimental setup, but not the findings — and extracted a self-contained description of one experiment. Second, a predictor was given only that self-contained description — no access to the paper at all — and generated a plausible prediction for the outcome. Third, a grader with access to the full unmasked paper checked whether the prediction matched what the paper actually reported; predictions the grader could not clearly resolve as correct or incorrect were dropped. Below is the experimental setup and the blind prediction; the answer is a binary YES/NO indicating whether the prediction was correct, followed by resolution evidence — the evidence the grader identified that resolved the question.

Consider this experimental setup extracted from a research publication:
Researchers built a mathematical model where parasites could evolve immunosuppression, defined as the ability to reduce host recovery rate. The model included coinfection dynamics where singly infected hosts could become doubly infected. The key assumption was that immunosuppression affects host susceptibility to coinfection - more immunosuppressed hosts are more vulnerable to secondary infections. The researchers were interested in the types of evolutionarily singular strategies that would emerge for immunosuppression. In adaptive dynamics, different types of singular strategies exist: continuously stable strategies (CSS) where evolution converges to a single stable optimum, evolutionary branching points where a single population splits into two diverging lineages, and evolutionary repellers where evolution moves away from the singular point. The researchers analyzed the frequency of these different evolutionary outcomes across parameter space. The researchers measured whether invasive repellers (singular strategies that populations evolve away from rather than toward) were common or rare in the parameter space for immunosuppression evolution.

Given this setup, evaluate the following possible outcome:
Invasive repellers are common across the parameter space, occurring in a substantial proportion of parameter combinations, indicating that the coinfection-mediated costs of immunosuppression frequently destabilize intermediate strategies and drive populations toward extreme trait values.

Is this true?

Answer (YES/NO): YES